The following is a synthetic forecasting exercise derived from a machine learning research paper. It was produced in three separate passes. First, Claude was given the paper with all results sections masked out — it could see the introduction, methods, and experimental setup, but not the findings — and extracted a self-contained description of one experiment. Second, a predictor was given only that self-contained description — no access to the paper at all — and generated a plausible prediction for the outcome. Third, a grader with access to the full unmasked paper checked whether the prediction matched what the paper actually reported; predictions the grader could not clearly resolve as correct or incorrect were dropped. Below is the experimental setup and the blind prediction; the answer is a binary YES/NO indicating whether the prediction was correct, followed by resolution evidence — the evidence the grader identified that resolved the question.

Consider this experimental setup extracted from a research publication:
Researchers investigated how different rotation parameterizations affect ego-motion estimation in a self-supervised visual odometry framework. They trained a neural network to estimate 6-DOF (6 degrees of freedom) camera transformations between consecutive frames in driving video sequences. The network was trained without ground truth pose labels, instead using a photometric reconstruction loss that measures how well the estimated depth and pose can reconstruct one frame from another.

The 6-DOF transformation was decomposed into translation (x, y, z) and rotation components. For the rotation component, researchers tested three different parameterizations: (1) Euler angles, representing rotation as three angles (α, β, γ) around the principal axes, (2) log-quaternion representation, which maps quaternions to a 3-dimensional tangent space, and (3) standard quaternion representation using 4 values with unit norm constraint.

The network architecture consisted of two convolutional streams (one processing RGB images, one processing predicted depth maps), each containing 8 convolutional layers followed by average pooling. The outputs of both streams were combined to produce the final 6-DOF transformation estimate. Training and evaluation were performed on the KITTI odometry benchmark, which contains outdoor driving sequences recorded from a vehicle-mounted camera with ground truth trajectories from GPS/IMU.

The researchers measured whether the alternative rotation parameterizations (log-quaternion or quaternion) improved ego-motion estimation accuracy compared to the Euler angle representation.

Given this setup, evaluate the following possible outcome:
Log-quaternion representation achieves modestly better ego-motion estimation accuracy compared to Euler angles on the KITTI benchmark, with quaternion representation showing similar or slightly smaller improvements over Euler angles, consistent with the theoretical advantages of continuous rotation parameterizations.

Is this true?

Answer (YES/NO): NO